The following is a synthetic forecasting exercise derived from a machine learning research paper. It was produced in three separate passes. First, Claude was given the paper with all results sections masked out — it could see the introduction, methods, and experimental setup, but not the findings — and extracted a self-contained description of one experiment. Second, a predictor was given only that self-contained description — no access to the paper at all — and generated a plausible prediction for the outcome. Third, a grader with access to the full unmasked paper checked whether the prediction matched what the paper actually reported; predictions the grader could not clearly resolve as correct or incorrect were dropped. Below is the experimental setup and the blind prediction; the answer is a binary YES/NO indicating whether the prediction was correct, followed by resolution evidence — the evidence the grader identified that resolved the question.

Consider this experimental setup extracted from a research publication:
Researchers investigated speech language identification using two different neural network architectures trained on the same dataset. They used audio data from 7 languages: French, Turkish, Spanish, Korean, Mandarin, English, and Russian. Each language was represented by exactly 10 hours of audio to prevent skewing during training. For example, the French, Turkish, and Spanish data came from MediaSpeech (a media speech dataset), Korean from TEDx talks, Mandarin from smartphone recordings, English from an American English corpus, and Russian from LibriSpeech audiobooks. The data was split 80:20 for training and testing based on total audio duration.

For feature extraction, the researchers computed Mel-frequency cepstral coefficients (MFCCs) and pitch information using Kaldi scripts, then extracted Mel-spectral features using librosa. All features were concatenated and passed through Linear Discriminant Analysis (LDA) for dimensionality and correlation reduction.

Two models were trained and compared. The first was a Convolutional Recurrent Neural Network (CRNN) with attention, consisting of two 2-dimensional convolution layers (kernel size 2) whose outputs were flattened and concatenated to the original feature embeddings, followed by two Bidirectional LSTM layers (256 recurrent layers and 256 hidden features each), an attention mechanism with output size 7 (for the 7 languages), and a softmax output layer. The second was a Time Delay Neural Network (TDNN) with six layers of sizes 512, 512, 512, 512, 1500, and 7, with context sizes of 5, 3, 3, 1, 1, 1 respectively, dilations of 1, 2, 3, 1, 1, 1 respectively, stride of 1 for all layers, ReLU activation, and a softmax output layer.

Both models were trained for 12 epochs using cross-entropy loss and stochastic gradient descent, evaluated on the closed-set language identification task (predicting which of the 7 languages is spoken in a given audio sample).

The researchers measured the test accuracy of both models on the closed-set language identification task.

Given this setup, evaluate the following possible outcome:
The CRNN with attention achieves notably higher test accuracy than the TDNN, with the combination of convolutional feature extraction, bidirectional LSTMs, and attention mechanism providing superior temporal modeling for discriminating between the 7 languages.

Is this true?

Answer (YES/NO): NO